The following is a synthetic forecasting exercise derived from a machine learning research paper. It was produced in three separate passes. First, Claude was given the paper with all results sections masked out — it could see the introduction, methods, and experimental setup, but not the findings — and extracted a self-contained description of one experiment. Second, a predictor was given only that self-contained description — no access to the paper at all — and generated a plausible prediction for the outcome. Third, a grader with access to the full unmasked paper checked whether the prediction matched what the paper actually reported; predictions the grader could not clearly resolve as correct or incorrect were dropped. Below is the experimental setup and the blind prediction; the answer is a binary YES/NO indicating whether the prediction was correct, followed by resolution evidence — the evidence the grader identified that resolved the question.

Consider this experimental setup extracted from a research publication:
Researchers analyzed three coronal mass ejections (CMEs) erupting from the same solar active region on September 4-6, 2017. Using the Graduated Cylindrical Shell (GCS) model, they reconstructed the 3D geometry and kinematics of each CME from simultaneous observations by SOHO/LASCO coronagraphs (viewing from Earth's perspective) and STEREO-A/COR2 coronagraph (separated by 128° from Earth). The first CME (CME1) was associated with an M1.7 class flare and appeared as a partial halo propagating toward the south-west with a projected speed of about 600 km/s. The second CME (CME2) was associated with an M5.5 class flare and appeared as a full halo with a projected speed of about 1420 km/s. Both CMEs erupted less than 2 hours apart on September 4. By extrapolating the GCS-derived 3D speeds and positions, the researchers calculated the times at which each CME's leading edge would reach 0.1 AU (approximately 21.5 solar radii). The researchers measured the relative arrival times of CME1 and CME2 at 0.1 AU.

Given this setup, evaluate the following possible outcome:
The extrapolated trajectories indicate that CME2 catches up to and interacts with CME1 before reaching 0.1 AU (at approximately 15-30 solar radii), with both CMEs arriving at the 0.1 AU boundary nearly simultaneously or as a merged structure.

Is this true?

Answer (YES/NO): YES